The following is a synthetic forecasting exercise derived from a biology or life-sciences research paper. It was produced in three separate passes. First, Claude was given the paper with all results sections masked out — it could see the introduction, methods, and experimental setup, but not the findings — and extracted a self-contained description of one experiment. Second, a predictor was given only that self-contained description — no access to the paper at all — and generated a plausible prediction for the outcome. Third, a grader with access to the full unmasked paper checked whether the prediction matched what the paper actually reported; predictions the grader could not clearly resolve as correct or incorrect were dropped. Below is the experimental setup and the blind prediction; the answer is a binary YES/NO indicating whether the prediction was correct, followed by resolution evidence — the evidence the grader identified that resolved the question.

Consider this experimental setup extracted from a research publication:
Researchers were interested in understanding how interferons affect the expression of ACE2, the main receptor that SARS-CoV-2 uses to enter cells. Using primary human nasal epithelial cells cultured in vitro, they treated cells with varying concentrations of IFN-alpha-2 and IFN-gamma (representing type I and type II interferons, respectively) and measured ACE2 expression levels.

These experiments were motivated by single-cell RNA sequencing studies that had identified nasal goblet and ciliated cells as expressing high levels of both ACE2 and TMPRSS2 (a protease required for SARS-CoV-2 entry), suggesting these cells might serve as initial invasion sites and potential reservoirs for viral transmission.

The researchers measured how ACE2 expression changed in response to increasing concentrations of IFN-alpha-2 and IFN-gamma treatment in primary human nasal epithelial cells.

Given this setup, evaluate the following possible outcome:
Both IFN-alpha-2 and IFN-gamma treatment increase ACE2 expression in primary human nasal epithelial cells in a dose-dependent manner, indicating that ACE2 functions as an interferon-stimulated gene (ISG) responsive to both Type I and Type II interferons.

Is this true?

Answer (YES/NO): YES